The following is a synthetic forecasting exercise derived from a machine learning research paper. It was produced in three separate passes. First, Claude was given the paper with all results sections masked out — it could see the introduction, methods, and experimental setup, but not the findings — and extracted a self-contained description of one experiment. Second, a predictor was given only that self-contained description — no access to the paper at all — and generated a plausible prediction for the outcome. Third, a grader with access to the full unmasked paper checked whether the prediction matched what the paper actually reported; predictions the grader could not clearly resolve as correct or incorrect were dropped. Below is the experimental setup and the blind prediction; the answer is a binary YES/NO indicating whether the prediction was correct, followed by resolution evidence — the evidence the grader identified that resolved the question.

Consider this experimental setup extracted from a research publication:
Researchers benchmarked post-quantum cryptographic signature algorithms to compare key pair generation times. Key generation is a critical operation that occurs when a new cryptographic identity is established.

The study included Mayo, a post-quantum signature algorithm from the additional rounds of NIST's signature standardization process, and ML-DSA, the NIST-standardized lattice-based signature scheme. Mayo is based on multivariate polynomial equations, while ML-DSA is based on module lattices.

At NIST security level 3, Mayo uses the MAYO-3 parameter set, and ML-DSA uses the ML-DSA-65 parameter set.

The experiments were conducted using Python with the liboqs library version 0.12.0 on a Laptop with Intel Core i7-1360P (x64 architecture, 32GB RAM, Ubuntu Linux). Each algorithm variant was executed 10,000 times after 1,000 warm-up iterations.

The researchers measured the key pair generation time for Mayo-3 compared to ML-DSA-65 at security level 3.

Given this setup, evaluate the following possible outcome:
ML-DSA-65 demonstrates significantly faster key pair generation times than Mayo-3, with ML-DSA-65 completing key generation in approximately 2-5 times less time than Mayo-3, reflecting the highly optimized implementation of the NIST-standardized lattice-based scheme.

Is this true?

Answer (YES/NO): NO